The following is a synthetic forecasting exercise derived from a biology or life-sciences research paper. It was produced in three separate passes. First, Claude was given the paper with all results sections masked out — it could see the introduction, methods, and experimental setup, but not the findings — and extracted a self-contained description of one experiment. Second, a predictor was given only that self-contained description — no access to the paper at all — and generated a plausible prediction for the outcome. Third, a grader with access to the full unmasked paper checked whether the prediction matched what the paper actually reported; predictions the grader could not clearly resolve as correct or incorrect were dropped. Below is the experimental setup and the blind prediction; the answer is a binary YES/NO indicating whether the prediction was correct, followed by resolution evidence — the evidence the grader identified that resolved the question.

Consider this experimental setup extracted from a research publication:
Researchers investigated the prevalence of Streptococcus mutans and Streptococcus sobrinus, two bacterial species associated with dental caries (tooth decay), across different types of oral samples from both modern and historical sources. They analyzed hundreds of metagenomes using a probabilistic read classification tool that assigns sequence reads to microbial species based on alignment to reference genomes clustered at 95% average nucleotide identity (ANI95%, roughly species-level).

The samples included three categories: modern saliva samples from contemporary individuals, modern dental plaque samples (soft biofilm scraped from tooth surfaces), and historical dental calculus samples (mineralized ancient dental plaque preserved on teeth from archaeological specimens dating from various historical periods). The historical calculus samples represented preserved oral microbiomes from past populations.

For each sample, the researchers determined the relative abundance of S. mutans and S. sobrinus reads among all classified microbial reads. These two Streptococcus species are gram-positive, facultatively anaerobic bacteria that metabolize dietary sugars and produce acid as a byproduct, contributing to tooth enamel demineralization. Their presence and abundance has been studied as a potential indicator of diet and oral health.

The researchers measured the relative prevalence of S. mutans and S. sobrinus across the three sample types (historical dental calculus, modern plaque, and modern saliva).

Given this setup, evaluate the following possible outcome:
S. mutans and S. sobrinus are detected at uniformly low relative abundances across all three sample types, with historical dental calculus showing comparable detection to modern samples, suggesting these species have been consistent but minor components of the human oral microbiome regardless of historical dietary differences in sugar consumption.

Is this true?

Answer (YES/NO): NO